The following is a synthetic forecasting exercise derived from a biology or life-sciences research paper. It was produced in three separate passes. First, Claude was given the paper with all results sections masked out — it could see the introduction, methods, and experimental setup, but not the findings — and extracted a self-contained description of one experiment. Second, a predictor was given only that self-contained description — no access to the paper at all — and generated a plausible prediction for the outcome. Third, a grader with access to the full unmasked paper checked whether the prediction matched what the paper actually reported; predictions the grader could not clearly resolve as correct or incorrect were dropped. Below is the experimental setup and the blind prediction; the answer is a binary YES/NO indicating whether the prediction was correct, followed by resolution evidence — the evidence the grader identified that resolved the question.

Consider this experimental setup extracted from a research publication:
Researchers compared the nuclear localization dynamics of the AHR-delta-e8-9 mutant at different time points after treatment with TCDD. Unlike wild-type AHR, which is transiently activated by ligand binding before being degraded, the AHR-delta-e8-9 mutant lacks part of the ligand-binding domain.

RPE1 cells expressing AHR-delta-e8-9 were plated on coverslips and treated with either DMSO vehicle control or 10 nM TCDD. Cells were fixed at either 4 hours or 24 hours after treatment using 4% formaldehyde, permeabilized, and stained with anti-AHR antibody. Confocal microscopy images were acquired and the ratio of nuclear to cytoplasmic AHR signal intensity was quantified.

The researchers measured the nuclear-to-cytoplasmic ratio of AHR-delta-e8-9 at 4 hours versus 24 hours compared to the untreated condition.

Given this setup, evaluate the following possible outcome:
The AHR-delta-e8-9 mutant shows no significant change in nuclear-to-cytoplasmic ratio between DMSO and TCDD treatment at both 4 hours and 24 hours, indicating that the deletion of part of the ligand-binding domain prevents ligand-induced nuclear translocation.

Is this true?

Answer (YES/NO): NO